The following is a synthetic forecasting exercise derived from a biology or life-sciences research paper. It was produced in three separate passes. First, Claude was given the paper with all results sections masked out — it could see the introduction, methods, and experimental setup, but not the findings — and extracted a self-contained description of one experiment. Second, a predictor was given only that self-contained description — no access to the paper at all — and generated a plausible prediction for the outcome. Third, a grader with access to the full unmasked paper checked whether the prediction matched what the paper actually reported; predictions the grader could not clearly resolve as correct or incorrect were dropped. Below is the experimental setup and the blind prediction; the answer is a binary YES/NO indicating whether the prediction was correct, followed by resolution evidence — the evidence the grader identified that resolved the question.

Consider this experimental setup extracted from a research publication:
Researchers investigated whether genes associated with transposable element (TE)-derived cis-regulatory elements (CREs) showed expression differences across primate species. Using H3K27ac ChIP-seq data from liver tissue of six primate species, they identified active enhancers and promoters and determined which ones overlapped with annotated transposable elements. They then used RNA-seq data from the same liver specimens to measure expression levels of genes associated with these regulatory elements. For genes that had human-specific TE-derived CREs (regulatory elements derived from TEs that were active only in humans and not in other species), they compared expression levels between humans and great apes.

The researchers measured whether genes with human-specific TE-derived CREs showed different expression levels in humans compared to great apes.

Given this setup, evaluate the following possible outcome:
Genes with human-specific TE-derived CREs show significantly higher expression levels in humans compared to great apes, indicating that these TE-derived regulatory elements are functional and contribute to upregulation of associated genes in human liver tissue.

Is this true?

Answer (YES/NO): NO